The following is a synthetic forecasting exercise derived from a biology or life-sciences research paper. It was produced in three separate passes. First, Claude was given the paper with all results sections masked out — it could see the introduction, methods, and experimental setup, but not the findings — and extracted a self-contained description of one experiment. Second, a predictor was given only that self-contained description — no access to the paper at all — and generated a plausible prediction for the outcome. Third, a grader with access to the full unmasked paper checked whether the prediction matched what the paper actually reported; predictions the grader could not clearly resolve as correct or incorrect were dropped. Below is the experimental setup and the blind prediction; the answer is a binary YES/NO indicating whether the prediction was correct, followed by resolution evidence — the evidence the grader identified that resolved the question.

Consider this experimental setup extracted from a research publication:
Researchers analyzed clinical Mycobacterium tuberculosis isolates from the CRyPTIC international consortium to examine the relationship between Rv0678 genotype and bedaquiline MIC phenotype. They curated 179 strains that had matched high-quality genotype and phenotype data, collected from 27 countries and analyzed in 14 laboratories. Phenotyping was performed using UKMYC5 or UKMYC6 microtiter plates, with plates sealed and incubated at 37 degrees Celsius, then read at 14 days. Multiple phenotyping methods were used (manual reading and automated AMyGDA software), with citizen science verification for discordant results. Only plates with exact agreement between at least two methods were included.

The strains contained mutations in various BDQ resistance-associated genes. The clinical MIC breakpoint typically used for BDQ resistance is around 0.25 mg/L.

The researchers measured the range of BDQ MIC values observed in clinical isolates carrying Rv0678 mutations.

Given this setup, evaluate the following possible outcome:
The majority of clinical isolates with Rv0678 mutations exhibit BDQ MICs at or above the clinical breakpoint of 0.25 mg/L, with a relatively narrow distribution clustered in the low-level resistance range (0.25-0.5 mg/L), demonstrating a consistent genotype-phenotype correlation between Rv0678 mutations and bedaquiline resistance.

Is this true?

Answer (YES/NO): NO